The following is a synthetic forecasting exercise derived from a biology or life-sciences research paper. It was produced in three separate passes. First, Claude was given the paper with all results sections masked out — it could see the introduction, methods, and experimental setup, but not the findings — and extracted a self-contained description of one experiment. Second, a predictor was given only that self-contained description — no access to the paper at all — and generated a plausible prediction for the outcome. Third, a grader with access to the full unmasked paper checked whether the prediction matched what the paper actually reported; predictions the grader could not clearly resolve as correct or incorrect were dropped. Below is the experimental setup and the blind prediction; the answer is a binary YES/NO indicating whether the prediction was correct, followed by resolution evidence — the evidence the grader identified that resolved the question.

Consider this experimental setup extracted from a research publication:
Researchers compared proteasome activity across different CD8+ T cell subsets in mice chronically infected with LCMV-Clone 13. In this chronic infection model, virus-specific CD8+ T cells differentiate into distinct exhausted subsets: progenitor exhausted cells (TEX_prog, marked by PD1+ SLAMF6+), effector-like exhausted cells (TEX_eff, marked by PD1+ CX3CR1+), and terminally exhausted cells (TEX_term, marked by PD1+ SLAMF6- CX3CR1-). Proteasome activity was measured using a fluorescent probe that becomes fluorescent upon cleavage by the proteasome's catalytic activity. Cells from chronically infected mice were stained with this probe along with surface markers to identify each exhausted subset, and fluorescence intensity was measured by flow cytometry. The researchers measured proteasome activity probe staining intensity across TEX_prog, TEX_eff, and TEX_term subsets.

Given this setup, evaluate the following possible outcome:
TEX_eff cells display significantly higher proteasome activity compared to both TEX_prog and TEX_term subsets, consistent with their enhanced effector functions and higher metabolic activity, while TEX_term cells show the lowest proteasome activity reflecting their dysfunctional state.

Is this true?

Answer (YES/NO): NO